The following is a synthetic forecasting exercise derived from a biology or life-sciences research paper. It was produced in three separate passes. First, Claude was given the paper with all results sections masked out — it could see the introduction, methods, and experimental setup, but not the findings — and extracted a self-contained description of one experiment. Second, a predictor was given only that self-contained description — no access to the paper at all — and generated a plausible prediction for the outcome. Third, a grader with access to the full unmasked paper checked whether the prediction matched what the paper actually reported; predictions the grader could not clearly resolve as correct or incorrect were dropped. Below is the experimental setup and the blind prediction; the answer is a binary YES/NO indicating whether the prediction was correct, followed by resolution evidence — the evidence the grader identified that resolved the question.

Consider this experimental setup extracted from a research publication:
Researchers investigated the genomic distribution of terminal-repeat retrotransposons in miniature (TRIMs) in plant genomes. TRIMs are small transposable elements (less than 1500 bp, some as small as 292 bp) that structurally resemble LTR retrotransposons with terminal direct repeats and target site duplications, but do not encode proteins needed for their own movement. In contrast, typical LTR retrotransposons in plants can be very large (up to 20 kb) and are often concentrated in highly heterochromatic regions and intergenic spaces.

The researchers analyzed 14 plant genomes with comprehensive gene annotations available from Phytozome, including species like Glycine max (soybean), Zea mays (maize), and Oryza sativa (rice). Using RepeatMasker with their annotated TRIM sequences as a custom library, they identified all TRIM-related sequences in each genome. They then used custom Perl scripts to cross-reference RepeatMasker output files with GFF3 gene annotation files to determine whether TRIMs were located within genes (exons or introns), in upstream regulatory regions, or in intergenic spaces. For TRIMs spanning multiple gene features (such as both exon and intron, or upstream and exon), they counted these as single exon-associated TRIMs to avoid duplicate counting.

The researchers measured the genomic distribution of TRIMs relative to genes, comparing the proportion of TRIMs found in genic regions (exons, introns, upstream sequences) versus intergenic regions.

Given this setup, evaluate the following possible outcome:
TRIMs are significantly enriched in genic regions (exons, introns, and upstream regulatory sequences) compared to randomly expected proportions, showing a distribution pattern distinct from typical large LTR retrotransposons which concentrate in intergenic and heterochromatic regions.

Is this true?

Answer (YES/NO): YES